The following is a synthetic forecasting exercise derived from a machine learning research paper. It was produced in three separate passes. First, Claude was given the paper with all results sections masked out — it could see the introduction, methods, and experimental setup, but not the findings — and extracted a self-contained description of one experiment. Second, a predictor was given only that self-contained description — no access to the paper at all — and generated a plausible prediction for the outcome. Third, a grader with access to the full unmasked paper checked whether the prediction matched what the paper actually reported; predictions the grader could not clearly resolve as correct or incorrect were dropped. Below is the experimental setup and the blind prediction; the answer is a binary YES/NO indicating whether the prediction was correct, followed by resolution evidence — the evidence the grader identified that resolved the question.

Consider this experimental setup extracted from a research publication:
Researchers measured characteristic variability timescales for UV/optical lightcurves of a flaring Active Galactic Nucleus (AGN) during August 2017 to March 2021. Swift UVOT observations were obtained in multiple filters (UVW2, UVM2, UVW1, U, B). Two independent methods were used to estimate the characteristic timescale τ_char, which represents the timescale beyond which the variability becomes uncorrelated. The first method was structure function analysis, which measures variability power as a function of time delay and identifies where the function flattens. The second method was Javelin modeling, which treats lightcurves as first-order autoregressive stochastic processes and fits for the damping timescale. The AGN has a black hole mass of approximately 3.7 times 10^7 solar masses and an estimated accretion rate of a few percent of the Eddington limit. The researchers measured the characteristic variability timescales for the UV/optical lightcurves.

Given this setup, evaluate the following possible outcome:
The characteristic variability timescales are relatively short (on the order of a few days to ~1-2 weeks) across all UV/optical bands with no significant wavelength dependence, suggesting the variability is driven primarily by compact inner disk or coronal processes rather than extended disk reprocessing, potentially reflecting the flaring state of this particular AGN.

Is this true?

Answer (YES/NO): NO